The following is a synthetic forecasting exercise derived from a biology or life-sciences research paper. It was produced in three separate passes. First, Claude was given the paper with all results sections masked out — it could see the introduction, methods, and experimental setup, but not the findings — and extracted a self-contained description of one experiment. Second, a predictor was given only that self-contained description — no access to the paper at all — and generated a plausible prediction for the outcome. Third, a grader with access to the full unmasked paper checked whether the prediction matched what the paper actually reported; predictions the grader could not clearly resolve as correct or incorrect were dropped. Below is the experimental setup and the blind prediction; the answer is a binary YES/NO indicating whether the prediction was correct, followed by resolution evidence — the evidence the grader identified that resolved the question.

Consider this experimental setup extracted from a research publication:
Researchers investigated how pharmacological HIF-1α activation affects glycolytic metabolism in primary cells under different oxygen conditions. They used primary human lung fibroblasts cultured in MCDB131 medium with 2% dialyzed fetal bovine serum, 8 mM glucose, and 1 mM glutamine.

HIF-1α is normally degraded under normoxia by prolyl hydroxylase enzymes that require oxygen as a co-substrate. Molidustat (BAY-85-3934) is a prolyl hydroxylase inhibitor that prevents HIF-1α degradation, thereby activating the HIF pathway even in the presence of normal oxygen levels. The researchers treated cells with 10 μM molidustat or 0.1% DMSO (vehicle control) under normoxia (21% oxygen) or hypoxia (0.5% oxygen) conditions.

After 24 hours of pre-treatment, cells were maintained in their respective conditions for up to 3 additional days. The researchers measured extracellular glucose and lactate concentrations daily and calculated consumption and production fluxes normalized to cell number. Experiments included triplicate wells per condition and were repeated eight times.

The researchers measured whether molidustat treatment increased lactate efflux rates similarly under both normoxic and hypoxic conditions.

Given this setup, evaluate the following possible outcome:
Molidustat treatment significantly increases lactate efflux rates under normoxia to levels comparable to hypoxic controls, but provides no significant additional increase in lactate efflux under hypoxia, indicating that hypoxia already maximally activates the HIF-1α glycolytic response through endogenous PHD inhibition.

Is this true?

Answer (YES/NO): NO